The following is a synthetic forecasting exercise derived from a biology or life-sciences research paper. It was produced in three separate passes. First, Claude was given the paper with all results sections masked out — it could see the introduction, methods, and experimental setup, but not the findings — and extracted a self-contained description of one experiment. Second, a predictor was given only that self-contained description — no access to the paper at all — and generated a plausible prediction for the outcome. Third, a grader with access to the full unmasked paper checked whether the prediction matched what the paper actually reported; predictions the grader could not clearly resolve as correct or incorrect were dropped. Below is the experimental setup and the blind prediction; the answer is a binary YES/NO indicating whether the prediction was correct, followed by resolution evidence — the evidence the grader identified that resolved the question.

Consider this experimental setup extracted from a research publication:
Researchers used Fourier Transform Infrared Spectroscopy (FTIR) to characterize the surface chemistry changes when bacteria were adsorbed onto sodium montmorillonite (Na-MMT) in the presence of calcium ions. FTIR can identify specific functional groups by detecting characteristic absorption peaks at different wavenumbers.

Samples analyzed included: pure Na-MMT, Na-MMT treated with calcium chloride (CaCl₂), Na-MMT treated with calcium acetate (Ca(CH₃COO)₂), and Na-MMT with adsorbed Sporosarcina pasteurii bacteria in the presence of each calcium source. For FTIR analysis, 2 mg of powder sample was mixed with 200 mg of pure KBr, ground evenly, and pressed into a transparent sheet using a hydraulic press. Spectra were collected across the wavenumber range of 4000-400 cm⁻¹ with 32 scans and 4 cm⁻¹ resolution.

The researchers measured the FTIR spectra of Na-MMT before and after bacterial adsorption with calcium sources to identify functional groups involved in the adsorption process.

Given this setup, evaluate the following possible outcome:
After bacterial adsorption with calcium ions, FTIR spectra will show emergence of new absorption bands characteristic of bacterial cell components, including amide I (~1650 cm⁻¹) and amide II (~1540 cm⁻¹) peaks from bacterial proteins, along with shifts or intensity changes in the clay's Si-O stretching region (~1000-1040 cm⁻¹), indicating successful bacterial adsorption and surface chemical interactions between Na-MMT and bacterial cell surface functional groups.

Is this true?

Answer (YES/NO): NO